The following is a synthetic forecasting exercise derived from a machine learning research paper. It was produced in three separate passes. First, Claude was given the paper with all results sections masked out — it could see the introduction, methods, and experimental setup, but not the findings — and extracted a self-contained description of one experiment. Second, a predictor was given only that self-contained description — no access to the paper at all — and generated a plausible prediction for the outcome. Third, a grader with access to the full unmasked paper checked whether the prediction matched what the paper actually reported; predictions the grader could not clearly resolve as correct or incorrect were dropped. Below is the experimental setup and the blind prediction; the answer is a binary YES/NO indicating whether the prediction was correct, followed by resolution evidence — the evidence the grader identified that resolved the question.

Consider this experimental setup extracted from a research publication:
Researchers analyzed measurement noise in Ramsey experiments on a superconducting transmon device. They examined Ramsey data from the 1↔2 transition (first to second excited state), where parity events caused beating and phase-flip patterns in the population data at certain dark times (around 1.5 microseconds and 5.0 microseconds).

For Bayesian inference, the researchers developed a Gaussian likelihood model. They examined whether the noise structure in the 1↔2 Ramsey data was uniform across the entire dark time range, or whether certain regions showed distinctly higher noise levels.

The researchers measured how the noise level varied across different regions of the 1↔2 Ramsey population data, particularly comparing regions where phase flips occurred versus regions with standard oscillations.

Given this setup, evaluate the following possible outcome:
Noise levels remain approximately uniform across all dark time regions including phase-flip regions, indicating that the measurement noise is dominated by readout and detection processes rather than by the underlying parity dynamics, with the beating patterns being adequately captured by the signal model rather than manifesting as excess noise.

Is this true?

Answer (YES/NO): NO